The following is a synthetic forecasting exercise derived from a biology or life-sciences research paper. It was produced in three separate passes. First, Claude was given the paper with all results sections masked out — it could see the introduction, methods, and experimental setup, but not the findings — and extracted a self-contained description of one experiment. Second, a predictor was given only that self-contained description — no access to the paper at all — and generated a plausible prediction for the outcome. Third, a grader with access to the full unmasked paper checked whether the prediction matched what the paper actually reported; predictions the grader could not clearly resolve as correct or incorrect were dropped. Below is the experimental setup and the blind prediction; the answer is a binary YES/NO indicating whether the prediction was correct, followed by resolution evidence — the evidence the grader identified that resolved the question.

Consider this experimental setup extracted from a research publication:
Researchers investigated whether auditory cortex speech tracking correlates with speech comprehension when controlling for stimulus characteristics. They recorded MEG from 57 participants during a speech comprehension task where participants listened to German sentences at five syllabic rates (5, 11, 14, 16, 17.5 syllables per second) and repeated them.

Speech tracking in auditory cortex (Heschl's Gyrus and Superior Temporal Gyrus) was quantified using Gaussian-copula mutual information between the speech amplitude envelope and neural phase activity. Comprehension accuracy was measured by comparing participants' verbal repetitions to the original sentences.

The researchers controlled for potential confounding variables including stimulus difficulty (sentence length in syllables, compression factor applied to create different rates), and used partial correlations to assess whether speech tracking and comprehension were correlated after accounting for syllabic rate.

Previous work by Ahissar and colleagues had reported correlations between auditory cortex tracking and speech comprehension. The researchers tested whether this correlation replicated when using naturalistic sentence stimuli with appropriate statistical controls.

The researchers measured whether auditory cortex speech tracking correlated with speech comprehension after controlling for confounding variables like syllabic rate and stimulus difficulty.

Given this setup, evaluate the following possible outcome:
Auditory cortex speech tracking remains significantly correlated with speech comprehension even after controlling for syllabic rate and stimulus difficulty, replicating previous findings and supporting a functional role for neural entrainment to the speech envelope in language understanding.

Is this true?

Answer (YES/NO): NO